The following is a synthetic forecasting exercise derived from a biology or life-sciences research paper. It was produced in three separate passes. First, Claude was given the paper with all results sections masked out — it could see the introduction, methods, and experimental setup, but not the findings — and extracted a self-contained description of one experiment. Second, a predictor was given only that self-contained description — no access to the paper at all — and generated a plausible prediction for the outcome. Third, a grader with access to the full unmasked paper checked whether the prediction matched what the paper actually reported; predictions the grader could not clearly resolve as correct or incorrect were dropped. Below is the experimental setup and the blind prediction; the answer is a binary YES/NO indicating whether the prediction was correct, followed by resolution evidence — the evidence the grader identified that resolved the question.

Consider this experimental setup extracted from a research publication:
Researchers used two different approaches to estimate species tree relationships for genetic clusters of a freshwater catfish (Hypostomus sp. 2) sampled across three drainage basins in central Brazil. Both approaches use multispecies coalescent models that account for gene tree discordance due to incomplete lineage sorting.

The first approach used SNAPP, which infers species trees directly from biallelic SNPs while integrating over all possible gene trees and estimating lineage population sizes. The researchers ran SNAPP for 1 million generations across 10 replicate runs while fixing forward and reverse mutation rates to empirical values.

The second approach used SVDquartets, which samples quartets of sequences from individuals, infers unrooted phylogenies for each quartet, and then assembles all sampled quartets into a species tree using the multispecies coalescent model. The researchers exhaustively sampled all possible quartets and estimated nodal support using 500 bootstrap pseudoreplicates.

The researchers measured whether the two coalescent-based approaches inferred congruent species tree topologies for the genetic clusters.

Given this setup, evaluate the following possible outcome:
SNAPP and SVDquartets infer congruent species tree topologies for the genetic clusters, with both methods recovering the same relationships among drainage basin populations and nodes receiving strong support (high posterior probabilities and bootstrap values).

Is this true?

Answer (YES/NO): NO